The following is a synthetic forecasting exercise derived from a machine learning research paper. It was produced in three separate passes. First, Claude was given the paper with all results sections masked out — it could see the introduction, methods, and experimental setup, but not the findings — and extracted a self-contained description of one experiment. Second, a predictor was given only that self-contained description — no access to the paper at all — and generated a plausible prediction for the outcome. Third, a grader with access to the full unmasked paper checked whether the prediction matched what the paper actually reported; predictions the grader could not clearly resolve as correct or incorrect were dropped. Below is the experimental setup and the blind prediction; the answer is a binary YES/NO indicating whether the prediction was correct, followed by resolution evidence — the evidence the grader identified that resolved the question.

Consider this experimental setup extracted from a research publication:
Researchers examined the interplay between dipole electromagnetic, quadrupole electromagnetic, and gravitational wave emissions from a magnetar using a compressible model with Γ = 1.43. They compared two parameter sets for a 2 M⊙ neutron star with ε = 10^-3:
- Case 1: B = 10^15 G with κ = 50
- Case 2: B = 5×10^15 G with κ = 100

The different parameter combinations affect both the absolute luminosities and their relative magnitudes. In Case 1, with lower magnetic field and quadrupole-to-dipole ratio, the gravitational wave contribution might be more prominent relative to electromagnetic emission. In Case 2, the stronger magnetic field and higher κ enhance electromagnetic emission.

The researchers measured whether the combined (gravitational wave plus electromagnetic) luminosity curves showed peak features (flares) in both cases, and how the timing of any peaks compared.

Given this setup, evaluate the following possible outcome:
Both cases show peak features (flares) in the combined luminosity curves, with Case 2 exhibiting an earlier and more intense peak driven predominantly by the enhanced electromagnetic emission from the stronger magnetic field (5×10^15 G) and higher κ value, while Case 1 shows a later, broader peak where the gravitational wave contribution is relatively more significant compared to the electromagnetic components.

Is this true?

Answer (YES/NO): NO